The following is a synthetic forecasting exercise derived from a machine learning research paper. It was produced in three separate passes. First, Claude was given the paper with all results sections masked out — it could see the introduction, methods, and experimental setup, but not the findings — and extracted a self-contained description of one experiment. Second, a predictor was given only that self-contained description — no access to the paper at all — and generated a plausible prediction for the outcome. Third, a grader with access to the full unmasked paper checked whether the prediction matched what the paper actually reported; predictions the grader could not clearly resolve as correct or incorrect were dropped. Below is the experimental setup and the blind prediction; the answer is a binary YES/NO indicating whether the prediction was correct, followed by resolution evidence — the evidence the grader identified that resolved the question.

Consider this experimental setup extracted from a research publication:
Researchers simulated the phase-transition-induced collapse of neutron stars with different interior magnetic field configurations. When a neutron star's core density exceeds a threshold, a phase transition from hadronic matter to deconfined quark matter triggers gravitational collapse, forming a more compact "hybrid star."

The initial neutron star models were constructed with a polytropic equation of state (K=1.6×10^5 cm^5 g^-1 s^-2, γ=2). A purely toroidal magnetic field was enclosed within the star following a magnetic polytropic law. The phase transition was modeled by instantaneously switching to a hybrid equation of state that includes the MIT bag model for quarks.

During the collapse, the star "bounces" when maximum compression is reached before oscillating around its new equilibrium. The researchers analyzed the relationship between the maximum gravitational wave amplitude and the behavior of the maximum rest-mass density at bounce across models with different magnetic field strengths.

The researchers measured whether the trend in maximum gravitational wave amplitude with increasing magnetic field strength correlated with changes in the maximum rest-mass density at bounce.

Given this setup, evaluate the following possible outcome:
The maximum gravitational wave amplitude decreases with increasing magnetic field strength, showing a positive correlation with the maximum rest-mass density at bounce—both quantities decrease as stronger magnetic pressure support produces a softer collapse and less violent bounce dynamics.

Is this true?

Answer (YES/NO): NO